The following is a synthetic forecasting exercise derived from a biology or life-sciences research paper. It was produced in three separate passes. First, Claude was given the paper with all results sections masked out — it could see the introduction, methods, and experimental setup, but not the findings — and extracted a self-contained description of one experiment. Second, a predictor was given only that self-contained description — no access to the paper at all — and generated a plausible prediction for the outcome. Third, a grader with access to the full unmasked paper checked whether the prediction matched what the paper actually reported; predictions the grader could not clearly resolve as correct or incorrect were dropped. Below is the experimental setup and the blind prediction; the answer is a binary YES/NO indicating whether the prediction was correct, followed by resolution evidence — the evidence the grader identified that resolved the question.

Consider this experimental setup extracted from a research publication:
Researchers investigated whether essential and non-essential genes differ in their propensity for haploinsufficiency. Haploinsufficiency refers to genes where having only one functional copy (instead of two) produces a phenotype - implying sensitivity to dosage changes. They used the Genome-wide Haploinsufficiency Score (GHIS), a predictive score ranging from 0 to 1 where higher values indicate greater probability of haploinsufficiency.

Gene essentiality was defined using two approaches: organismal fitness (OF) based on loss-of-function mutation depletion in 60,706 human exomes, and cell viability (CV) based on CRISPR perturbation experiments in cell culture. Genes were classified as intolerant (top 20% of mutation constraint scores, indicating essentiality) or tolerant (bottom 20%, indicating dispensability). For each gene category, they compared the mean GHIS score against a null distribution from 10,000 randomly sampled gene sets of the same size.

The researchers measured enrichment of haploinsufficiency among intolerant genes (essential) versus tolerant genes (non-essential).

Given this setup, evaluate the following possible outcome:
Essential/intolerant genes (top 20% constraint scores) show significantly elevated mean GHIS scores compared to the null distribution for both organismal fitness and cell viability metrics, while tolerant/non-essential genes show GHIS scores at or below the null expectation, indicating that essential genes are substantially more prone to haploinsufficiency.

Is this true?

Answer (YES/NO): YES